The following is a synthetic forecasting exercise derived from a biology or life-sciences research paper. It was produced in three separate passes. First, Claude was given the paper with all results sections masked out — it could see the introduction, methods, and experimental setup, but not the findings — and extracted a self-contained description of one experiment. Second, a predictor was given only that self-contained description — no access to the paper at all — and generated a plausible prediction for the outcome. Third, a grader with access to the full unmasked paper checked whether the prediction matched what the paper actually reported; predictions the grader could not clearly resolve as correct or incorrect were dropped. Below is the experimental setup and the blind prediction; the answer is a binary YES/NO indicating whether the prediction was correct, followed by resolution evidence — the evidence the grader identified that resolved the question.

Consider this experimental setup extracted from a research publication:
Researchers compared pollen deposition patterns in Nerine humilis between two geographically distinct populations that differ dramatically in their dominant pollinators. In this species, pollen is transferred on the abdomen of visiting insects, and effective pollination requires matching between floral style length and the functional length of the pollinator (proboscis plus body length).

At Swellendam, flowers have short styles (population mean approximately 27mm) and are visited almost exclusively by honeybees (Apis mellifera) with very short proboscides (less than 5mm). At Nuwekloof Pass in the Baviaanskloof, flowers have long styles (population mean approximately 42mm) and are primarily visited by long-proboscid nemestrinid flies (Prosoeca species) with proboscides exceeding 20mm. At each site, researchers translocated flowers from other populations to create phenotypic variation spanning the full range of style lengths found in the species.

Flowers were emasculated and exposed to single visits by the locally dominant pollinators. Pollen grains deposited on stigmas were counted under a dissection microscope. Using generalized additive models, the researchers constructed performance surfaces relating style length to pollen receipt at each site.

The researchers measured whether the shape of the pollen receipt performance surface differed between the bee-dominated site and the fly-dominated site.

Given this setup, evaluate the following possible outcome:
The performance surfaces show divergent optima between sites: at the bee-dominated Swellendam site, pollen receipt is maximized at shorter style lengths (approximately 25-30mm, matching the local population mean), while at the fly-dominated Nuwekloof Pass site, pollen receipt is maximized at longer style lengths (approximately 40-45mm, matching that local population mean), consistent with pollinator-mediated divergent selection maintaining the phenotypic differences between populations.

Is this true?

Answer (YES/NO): NO